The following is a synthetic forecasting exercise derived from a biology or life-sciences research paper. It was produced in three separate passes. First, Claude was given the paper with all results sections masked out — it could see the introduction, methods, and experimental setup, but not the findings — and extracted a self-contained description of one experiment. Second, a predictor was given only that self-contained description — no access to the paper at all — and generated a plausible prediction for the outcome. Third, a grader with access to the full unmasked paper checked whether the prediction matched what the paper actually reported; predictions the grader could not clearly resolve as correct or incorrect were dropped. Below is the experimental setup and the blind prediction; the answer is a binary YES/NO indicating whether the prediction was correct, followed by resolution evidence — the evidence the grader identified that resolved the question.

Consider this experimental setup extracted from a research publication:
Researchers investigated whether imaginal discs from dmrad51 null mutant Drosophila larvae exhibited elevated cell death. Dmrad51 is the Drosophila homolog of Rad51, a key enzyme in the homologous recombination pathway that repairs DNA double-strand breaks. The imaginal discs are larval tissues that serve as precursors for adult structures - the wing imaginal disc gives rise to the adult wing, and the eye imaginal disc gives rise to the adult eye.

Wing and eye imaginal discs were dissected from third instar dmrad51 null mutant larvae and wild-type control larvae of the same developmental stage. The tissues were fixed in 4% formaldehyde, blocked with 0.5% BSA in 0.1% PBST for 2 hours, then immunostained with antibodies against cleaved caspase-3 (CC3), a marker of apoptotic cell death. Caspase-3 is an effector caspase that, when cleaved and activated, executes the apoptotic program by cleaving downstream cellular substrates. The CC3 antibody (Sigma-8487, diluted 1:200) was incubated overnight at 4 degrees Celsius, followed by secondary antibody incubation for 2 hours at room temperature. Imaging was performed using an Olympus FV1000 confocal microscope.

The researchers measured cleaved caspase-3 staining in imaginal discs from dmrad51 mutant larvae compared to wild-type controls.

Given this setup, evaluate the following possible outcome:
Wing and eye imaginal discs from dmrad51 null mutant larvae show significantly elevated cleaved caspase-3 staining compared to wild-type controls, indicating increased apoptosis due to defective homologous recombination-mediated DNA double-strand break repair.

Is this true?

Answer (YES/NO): YES